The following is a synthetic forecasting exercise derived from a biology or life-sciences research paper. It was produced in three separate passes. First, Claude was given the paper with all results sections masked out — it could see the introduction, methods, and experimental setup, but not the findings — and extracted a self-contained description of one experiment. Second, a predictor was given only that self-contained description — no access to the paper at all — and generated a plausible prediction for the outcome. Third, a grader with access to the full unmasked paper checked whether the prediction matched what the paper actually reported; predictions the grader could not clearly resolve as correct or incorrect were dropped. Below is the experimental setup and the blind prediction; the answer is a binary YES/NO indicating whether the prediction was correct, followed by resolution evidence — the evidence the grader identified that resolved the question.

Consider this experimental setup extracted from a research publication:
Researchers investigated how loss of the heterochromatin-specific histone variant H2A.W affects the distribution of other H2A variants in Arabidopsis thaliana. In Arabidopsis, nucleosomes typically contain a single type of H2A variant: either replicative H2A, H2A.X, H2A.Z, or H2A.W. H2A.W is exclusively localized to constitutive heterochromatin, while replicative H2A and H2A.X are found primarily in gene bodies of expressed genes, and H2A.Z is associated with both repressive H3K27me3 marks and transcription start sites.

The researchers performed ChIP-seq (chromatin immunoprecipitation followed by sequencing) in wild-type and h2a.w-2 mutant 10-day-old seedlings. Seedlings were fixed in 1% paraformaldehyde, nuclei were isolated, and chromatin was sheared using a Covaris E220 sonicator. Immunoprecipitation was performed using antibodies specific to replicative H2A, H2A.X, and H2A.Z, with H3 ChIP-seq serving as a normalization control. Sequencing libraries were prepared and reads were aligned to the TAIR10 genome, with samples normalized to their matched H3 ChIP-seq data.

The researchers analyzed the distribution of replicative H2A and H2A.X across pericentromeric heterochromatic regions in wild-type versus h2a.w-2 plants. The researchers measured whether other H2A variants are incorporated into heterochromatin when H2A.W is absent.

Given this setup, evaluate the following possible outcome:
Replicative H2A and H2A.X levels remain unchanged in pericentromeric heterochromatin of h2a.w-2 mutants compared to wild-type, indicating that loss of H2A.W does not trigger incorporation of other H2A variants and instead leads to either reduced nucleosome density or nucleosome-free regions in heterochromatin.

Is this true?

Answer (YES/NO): NO